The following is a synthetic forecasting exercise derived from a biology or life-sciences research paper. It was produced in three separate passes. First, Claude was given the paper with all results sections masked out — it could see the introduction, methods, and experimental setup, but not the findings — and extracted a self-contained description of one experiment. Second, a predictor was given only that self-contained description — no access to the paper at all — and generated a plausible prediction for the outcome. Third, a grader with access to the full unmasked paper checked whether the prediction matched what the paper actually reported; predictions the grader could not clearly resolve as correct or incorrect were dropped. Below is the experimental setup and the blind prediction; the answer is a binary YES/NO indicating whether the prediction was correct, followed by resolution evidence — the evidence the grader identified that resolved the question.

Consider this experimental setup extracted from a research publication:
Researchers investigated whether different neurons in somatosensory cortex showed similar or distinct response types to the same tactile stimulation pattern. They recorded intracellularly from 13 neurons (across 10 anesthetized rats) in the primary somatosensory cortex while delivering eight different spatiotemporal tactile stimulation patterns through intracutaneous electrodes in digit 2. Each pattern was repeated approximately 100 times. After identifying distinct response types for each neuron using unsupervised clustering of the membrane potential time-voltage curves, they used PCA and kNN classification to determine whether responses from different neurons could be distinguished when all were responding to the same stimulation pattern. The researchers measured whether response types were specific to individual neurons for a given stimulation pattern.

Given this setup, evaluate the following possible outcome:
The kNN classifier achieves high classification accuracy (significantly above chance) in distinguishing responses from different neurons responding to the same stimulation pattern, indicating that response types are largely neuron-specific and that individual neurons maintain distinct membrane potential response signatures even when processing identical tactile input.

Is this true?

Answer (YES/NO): YES